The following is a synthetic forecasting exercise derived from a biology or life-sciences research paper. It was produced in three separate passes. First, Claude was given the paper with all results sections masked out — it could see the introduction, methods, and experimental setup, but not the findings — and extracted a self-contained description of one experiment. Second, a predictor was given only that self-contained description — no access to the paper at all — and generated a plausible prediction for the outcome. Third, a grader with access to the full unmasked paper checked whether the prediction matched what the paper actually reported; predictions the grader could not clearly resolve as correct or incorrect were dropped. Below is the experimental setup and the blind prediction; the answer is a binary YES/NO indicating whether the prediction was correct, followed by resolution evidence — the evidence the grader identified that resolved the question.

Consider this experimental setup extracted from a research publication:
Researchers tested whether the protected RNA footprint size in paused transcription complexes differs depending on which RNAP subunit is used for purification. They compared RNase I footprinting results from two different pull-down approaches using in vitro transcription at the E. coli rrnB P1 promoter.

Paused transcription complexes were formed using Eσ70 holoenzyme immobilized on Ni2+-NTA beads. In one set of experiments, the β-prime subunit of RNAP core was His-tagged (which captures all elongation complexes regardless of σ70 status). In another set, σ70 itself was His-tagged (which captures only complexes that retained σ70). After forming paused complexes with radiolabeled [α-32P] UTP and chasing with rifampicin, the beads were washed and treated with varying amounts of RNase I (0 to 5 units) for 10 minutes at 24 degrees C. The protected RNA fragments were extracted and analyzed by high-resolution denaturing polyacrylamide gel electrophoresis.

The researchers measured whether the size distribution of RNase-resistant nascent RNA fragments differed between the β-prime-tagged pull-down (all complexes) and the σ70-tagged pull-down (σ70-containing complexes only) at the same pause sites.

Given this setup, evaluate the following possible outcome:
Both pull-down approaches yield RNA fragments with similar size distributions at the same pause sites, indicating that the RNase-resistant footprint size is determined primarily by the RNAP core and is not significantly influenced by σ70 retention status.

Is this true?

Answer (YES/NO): NO